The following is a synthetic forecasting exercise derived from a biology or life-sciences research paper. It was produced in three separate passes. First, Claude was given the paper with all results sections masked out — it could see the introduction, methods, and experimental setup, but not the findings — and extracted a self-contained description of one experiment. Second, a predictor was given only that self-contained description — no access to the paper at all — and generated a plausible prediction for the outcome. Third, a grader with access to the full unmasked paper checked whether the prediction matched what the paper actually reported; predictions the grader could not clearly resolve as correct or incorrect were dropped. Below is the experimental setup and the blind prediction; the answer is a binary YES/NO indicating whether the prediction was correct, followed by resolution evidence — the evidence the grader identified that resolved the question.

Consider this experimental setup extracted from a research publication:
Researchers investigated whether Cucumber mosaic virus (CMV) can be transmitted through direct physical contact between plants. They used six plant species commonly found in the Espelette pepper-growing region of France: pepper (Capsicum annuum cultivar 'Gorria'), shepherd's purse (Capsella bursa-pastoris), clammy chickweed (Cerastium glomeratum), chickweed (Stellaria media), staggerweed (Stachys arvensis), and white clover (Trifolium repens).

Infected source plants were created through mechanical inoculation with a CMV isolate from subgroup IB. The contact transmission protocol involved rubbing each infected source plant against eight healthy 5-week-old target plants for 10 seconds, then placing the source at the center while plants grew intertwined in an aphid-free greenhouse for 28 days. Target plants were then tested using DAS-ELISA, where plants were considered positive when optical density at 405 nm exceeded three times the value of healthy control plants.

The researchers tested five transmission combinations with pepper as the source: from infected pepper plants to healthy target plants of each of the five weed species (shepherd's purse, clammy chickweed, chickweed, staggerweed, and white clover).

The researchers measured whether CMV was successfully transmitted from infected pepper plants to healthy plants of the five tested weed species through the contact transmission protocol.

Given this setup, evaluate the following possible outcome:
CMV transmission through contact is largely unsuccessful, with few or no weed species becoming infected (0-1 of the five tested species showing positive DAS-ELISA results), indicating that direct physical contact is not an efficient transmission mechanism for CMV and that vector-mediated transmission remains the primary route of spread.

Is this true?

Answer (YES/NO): NO